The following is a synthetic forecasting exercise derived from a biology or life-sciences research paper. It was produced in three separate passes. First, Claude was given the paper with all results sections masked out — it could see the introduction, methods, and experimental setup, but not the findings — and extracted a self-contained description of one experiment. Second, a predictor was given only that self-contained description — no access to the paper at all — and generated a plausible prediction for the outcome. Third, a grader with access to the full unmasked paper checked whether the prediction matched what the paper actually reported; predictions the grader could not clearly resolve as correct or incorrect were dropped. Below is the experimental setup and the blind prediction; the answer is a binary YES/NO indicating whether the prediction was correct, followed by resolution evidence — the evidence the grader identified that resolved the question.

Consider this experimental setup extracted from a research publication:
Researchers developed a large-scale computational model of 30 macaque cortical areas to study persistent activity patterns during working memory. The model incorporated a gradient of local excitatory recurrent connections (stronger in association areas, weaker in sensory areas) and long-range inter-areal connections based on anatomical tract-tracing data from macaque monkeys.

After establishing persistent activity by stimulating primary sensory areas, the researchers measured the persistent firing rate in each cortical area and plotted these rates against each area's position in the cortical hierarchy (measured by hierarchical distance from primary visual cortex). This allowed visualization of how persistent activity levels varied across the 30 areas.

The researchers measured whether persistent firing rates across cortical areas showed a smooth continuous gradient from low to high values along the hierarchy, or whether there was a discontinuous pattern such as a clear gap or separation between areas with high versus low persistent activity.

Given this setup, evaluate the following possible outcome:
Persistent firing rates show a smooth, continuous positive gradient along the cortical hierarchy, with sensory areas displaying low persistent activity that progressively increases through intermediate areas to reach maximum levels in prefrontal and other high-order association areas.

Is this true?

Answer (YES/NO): NO